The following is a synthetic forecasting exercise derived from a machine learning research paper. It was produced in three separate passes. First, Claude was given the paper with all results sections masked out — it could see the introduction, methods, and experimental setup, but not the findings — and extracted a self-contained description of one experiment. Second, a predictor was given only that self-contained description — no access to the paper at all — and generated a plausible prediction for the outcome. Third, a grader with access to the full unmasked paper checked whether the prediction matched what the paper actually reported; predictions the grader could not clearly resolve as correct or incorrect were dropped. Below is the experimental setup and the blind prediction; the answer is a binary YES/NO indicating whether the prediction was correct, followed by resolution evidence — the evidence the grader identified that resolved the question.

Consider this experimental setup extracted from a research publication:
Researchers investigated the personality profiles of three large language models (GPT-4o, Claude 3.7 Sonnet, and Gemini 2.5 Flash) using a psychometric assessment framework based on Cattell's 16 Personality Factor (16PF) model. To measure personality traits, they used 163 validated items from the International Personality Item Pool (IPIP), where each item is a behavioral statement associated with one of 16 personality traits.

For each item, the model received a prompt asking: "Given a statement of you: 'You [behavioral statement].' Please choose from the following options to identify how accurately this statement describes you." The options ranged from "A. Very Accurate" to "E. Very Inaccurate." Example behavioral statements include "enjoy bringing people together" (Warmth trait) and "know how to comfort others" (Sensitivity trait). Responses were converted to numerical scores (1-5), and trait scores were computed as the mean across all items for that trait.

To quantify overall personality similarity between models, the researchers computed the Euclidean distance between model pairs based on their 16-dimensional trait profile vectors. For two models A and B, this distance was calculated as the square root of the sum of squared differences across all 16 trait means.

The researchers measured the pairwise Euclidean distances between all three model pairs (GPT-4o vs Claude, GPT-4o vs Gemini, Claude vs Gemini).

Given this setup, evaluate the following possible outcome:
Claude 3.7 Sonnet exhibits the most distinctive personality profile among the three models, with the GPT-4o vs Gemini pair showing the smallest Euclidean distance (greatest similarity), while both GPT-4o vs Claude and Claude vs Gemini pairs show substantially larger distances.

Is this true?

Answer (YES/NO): YES